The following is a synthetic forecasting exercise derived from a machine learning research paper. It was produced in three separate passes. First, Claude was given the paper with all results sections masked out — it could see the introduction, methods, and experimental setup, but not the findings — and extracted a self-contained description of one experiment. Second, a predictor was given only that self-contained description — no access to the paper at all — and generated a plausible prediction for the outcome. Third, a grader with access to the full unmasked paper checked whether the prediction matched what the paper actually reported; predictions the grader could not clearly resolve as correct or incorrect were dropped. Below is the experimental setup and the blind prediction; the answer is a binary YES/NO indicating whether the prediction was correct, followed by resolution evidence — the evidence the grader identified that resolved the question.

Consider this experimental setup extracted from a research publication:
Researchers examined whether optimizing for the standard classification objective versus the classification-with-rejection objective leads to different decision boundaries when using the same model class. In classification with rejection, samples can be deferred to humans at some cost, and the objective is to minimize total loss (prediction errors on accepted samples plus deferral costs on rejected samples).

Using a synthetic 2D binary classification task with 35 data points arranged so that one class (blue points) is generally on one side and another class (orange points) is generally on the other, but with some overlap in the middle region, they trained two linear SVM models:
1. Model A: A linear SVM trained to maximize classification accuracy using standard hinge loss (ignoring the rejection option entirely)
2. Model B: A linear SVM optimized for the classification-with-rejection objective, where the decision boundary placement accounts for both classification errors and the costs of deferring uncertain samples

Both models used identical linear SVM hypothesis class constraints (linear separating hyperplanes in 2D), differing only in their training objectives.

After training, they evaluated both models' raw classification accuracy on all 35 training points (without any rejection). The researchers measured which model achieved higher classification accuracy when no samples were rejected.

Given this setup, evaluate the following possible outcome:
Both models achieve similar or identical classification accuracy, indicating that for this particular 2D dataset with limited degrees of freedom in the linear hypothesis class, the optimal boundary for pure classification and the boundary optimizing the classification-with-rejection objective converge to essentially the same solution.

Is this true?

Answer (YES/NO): NO